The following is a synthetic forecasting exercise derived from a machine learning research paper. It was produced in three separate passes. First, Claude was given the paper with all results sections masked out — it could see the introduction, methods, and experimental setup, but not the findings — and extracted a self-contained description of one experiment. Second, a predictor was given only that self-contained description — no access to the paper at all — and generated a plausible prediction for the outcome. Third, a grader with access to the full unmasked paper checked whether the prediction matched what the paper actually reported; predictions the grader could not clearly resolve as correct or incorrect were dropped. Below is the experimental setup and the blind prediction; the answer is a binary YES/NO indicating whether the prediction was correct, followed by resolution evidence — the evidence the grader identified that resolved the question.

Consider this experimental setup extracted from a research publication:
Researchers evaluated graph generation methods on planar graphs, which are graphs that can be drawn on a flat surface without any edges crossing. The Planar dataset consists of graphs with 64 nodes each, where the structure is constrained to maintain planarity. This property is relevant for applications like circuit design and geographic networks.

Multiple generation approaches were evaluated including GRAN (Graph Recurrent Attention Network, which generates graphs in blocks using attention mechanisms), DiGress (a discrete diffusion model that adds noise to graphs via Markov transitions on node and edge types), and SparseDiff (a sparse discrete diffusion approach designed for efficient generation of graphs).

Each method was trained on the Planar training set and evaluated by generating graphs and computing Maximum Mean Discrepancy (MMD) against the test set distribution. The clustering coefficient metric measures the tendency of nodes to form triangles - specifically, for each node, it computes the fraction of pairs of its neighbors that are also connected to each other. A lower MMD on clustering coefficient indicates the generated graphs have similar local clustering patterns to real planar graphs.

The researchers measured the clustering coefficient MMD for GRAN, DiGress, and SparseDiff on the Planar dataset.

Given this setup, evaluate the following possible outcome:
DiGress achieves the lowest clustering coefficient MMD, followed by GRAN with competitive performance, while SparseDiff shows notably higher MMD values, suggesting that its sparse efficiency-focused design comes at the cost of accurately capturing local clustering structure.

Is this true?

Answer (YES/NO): NO